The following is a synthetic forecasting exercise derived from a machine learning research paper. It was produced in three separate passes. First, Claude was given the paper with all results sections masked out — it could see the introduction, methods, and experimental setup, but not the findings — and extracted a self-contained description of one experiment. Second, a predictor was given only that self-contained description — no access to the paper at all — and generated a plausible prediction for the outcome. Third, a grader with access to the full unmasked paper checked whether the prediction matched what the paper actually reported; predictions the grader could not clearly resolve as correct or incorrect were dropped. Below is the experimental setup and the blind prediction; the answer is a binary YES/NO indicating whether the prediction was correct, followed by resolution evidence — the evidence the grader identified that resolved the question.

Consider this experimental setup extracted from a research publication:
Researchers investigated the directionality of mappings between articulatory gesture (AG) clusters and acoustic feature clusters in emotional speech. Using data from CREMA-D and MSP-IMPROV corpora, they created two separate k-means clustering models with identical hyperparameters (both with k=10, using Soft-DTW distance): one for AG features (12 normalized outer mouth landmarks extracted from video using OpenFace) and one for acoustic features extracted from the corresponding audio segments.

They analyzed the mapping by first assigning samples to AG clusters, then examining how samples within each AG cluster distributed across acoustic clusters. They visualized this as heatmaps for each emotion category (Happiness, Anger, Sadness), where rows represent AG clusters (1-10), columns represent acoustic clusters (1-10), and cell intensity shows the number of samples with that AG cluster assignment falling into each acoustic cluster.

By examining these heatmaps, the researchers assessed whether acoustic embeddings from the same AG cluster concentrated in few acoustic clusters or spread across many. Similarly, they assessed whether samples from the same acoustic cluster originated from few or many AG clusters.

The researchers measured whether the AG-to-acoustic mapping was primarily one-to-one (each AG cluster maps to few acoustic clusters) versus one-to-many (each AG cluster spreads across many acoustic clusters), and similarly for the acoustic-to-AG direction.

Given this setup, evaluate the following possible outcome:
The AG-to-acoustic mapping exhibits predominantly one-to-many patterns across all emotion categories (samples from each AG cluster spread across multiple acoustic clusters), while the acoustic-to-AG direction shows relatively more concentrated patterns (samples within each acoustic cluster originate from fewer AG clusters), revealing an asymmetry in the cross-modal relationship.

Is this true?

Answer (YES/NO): NO